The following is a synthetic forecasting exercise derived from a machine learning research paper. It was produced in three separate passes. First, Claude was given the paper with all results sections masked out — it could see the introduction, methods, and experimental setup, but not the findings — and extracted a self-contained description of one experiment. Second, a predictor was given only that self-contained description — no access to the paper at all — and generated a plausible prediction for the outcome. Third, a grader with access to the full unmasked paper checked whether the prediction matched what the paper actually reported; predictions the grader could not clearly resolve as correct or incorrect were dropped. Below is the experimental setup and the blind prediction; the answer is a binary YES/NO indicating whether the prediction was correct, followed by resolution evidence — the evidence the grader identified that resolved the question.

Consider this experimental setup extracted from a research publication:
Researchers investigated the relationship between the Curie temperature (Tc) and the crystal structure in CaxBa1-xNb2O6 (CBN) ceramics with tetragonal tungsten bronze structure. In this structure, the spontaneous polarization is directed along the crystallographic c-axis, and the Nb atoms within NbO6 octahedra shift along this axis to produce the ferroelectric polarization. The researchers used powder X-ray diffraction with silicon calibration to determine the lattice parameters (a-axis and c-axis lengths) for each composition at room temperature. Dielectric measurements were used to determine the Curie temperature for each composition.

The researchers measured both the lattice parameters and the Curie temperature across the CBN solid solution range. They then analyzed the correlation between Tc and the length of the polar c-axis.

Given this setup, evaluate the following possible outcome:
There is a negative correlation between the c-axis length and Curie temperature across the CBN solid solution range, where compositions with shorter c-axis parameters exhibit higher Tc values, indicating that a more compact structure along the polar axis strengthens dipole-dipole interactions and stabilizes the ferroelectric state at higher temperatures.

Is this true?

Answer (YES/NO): NO